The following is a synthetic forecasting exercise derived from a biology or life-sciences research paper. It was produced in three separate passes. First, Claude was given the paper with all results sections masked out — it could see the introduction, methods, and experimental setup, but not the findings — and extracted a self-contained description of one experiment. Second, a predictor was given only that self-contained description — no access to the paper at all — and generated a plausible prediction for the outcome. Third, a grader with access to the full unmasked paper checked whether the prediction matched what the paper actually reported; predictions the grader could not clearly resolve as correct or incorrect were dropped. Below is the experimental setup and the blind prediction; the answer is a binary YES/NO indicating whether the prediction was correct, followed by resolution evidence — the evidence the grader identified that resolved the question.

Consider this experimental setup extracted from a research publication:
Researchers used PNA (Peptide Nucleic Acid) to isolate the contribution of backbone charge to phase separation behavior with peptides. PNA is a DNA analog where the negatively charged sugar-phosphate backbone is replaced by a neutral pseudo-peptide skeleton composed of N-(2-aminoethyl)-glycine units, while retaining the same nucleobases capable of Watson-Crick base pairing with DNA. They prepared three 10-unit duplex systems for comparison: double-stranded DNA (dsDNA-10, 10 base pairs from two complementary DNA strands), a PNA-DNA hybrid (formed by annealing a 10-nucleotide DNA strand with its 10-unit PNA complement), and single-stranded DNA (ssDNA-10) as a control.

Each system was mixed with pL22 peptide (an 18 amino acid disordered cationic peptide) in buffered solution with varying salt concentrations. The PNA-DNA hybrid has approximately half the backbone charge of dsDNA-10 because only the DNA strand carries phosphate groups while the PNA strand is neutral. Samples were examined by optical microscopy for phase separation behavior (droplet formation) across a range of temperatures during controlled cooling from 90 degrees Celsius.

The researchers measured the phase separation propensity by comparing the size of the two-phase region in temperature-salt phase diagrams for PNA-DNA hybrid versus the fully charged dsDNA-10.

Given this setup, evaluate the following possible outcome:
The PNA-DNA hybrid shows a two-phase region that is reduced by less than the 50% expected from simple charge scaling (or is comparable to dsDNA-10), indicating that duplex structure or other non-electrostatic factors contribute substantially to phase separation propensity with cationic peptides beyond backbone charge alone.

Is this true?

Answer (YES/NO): NO